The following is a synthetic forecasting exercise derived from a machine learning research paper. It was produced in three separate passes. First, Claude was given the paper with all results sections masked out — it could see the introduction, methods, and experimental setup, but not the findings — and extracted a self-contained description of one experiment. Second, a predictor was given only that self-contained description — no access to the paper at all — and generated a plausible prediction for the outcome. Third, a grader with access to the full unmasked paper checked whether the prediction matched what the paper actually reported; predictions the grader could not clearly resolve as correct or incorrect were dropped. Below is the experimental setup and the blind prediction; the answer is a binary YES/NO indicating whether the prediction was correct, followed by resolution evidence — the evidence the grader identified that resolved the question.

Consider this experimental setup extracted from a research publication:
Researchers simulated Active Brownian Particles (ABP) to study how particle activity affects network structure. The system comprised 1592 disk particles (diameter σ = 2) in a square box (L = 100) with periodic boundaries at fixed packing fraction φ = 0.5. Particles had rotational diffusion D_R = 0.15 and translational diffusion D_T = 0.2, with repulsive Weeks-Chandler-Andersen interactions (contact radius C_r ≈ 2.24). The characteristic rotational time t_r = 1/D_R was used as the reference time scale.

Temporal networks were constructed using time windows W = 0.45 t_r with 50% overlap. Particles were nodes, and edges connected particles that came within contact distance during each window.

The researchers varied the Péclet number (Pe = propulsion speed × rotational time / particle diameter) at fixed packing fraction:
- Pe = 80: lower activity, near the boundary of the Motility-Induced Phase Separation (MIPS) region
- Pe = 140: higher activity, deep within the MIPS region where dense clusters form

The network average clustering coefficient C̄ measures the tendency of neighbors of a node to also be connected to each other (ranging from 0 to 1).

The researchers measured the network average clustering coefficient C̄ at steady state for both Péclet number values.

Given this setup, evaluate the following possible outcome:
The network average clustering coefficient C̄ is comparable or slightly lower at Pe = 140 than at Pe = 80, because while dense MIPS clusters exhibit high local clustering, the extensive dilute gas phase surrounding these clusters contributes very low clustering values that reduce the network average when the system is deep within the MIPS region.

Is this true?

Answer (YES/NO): YES